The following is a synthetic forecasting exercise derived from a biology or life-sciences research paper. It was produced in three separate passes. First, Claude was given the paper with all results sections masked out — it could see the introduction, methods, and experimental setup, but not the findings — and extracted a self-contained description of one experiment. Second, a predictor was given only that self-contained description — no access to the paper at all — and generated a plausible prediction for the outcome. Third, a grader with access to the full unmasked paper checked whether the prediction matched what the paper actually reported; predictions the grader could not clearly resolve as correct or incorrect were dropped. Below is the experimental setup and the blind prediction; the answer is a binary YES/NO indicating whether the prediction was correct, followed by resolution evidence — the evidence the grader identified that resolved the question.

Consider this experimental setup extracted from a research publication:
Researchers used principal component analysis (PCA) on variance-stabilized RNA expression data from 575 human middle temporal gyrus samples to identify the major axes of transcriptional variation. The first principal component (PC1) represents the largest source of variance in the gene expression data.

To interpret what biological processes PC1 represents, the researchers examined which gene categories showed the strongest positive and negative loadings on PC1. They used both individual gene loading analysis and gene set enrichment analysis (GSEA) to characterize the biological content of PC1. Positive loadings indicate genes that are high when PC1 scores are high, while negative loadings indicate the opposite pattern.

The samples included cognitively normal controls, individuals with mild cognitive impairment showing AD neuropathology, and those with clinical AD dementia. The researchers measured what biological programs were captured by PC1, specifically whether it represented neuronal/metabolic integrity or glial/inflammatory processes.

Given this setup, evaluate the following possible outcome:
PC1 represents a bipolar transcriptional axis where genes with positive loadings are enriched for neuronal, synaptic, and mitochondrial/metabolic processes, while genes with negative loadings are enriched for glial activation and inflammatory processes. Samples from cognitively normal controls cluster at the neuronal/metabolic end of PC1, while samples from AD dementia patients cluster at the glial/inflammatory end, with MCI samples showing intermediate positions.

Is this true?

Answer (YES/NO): NO